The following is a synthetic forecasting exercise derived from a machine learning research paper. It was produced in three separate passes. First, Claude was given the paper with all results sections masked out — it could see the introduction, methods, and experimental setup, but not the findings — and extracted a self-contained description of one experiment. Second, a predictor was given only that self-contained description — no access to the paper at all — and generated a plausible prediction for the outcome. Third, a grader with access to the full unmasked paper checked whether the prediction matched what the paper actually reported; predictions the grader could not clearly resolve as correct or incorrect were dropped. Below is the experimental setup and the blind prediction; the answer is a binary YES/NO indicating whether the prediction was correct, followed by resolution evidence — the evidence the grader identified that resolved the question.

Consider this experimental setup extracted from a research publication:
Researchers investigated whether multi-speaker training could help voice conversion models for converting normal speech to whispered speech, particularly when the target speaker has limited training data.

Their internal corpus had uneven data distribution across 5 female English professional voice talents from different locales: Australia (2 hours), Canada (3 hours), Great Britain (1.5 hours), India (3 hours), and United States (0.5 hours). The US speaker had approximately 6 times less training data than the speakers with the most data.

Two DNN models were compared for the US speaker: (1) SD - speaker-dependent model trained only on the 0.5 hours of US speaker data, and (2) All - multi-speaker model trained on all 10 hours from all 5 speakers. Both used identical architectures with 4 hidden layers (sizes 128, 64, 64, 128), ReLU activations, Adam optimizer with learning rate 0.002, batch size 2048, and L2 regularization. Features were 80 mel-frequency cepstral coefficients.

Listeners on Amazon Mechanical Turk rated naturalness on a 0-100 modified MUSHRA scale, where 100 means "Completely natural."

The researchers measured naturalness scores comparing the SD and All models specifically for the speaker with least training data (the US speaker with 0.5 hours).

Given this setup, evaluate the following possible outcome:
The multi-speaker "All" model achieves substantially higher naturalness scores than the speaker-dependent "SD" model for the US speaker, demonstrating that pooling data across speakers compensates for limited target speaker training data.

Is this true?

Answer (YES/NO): NO